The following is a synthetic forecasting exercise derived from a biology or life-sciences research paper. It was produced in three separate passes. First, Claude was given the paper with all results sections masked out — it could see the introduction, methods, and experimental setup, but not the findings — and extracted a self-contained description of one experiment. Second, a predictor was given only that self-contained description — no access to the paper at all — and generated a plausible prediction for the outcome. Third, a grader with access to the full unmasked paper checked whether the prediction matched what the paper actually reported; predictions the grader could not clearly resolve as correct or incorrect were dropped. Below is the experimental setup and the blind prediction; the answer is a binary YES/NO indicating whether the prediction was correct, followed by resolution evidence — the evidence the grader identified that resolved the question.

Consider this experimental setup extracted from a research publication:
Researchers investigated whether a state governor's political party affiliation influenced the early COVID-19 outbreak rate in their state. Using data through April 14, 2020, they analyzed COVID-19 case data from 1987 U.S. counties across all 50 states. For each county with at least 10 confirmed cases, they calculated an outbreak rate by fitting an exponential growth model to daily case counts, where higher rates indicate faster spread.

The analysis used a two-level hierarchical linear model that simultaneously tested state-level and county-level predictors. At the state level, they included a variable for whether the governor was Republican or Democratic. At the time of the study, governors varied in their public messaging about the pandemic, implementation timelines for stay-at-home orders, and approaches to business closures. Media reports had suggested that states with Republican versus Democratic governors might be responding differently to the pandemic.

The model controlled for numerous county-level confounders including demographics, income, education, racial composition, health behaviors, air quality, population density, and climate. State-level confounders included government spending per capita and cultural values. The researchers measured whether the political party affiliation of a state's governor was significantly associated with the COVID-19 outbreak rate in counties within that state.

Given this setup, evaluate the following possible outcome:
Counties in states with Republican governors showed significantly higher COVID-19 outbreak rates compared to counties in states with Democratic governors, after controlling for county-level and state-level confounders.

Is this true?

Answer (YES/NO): NO